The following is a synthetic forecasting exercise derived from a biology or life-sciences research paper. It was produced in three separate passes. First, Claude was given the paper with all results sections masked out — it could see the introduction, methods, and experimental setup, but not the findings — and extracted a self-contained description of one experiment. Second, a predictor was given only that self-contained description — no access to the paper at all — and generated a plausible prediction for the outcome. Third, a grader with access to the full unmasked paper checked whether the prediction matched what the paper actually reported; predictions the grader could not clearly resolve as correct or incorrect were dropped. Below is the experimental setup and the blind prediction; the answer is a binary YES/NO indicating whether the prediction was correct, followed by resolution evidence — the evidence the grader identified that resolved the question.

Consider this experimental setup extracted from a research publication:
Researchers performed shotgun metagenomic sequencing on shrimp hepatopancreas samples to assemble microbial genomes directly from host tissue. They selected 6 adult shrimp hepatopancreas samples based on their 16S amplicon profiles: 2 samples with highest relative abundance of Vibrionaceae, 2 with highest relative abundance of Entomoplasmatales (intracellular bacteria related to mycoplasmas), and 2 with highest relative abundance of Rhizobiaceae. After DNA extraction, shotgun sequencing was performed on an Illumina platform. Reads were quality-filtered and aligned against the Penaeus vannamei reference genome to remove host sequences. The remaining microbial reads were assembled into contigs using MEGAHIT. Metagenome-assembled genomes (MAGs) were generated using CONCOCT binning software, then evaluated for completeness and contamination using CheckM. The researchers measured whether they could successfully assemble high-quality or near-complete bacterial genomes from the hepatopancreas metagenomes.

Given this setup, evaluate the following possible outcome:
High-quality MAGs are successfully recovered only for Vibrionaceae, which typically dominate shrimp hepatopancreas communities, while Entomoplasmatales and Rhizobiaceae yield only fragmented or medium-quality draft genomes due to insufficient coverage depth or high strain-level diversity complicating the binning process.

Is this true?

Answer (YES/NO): NO